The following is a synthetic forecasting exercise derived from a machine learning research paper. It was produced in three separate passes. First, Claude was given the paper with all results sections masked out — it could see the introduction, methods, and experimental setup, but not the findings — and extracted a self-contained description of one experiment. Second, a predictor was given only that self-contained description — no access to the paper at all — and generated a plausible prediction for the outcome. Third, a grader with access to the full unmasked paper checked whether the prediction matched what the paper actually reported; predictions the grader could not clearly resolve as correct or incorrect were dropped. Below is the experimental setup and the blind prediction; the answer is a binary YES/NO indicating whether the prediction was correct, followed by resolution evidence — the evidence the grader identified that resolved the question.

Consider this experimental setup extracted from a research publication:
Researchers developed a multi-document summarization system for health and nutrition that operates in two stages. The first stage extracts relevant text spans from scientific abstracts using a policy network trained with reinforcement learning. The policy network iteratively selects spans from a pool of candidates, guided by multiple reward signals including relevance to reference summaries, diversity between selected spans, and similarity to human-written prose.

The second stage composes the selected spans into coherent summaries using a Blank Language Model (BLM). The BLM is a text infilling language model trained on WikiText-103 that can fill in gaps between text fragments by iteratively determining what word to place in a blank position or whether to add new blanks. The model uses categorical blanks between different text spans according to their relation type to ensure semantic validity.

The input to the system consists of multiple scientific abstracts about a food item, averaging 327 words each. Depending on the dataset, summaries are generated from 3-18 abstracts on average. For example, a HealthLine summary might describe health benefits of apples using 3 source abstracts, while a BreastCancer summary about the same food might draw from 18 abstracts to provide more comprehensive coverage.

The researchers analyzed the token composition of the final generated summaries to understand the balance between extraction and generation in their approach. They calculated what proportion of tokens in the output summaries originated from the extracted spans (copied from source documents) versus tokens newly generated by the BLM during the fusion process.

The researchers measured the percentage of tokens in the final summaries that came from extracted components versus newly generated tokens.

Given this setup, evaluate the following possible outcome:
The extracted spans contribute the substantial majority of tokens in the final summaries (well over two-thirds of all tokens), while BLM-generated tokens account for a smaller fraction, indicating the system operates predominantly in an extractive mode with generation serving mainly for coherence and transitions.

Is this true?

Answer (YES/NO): YES